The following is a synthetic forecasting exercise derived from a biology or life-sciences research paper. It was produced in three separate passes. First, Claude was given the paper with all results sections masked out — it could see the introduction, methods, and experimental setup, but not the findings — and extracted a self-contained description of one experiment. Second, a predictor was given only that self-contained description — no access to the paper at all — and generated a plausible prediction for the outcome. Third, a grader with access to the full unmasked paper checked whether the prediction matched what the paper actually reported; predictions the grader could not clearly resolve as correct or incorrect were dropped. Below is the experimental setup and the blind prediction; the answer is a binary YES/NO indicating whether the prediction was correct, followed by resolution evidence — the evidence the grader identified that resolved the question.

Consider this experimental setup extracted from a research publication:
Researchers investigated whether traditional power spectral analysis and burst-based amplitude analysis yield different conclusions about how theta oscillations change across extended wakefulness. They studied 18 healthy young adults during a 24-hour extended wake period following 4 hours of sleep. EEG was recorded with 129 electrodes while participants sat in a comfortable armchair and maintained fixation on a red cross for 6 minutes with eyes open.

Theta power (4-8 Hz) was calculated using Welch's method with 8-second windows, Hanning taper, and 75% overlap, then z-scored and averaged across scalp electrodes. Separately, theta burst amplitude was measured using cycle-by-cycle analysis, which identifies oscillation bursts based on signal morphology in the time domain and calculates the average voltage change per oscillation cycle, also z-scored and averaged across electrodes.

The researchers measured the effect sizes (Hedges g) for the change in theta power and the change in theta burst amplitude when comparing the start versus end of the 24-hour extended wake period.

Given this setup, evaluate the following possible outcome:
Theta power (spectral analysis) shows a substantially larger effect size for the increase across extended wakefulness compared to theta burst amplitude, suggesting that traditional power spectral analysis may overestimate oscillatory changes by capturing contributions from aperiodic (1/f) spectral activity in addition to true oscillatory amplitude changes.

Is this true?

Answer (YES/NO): YES